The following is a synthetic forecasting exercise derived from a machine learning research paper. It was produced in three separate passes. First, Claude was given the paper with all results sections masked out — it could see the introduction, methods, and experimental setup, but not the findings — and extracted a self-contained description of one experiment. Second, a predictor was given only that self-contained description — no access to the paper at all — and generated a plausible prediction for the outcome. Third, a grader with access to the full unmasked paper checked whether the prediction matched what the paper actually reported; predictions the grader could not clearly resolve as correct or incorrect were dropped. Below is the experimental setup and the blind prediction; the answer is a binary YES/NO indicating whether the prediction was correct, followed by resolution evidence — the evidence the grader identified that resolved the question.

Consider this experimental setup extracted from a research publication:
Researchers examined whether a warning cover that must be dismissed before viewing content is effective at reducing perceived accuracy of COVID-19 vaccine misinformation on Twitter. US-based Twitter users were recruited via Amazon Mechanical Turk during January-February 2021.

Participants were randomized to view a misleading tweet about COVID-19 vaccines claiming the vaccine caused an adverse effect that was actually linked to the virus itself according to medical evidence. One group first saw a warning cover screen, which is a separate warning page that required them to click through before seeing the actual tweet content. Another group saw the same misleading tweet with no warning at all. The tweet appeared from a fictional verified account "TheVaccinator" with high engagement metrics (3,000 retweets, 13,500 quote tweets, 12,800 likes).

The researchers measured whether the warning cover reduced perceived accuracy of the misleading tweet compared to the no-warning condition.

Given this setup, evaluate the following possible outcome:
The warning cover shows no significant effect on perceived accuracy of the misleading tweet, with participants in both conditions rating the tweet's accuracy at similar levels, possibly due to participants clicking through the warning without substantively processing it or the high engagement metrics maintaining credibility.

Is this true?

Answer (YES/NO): NO